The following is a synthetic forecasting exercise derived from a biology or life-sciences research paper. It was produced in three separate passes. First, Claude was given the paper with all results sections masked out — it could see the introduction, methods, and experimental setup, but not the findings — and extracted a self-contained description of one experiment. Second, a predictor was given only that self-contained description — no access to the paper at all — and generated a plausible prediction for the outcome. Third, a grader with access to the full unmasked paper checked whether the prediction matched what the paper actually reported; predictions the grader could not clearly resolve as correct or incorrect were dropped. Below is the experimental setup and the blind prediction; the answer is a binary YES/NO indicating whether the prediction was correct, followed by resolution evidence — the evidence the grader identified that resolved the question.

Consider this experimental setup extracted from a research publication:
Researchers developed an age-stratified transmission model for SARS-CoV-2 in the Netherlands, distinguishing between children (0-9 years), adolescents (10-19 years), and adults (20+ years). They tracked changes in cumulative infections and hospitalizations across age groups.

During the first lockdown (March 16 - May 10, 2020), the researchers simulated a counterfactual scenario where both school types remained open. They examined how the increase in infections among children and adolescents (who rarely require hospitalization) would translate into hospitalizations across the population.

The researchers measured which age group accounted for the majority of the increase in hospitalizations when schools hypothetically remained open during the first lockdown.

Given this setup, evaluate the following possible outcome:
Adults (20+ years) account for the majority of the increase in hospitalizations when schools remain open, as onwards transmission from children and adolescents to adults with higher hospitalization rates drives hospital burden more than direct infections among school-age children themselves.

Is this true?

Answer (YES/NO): YES